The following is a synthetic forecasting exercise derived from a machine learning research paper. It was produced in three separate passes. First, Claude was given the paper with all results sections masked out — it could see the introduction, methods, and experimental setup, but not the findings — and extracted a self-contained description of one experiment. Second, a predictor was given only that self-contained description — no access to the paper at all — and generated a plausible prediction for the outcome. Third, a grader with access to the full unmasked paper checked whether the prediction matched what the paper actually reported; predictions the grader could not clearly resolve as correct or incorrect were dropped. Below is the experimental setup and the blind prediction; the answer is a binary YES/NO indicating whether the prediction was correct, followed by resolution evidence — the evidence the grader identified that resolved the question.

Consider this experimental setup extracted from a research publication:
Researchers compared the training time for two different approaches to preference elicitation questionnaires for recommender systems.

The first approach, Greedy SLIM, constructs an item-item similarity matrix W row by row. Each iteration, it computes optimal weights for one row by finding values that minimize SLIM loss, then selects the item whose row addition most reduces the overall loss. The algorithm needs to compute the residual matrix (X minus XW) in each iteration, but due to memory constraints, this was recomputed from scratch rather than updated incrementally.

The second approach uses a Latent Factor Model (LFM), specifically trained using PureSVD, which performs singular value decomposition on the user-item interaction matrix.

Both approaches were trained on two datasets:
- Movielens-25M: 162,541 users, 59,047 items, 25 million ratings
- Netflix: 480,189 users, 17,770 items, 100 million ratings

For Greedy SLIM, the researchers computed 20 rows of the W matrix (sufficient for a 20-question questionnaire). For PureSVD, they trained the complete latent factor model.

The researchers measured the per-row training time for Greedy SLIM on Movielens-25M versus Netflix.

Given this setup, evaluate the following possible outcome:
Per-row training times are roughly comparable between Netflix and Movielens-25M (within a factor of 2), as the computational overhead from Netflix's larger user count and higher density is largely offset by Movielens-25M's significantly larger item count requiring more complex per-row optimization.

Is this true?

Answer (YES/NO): NO